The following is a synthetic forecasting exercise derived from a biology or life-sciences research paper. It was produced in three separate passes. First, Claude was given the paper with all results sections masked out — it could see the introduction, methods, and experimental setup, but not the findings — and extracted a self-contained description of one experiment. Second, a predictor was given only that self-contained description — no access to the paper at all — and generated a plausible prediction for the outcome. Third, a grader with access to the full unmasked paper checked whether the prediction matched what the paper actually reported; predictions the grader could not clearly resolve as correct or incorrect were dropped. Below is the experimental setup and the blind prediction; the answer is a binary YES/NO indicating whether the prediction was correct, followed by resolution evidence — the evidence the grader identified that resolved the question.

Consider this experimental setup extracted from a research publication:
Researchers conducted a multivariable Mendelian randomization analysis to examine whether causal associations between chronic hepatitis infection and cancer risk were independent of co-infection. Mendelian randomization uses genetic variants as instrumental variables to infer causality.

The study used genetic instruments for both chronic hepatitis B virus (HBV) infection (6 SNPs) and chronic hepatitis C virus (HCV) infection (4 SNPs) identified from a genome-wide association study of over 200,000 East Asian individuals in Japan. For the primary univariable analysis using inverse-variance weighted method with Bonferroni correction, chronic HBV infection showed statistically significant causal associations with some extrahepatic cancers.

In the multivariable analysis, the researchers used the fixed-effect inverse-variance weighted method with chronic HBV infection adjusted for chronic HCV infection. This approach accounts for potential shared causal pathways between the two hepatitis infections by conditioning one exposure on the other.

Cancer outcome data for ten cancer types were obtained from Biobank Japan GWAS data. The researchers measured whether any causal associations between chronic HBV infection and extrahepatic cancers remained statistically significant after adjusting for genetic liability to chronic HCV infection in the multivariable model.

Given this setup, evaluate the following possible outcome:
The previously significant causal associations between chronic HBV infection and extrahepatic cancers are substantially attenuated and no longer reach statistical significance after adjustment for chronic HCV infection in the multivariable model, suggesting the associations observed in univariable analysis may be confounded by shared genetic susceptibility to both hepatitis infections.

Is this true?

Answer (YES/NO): NO